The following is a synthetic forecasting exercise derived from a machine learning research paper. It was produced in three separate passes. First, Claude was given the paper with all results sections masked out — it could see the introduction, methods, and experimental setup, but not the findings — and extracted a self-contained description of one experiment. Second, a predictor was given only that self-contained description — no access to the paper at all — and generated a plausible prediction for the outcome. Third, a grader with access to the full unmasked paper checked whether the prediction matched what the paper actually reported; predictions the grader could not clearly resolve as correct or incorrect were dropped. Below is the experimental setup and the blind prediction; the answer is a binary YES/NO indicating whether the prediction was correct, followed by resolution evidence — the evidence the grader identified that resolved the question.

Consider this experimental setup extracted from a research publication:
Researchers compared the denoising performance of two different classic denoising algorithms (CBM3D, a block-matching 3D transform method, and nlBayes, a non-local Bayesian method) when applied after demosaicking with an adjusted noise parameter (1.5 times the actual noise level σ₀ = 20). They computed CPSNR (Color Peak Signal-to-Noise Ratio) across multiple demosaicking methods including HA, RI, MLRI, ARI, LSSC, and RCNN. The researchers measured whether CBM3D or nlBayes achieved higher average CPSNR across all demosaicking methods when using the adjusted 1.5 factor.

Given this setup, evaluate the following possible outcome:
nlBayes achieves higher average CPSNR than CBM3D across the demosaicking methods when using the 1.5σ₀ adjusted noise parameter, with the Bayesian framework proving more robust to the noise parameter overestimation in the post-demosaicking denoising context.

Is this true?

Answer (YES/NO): NO